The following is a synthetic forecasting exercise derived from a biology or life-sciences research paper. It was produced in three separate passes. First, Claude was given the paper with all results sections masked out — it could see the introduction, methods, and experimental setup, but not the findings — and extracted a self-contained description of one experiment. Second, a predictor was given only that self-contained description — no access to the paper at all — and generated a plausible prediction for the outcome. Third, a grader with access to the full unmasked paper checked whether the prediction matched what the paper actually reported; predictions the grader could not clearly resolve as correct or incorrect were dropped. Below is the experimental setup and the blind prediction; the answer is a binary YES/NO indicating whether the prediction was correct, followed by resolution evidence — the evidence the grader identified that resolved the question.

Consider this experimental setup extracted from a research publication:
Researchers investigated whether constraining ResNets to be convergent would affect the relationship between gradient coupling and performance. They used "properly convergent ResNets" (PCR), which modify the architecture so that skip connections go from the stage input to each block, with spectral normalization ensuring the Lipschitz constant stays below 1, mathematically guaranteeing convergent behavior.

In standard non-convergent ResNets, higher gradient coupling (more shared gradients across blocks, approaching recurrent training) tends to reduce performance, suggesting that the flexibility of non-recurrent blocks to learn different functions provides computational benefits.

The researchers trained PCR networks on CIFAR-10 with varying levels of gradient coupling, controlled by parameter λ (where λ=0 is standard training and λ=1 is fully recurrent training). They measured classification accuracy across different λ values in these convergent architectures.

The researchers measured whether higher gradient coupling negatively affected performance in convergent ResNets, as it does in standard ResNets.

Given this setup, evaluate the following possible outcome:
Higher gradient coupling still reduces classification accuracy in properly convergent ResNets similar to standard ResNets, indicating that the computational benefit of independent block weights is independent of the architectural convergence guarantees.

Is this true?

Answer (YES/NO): NO